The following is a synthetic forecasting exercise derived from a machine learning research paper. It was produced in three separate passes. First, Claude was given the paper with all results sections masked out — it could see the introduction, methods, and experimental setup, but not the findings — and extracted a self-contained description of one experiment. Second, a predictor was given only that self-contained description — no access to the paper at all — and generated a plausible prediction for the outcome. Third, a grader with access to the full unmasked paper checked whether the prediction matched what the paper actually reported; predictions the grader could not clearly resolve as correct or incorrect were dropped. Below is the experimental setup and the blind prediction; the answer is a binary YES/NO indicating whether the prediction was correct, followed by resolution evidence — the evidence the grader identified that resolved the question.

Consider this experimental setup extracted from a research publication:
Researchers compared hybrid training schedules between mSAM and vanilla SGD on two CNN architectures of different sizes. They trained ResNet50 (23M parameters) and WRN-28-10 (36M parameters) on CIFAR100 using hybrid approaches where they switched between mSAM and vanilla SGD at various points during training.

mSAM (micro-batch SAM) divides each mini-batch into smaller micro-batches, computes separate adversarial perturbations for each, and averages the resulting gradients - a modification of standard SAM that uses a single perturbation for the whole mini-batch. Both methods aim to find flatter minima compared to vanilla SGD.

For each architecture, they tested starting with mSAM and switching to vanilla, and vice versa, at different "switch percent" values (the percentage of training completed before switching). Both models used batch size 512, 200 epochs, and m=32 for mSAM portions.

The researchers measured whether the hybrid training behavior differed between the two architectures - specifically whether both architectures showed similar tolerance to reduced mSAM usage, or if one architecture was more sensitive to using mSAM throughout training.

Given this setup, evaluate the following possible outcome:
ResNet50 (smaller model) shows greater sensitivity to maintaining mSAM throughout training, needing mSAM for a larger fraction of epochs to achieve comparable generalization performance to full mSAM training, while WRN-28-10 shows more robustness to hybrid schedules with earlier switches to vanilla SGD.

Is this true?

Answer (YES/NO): YES